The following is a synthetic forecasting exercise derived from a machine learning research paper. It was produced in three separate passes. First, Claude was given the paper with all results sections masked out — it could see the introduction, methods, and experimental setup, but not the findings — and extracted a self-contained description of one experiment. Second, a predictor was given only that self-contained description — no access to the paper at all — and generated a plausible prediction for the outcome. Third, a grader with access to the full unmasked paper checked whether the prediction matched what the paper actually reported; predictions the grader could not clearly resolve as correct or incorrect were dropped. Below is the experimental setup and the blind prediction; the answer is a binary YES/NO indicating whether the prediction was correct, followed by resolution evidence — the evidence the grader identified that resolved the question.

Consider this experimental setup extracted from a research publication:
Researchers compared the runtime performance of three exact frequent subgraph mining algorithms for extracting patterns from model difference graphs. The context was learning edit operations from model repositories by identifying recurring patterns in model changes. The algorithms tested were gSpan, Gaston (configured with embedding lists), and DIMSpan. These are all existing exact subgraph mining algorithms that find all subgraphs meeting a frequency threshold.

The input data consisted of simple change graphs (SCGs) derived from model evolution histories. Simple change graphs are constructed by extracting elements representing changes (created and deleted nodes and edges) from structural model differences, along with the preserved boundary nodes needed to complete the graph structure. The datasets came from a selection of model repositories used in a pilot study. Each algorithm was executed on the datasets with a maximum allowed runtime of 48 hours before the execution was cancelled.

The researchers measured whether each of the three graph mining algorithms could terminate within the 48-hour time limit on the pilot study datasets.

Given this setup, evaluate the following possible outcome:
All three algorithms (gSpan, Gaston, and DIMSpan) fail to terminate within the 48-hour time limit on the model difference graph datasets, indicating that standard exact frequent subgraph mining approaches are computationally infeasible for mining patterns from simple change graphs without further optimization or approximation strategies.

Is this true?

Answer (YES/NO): NO